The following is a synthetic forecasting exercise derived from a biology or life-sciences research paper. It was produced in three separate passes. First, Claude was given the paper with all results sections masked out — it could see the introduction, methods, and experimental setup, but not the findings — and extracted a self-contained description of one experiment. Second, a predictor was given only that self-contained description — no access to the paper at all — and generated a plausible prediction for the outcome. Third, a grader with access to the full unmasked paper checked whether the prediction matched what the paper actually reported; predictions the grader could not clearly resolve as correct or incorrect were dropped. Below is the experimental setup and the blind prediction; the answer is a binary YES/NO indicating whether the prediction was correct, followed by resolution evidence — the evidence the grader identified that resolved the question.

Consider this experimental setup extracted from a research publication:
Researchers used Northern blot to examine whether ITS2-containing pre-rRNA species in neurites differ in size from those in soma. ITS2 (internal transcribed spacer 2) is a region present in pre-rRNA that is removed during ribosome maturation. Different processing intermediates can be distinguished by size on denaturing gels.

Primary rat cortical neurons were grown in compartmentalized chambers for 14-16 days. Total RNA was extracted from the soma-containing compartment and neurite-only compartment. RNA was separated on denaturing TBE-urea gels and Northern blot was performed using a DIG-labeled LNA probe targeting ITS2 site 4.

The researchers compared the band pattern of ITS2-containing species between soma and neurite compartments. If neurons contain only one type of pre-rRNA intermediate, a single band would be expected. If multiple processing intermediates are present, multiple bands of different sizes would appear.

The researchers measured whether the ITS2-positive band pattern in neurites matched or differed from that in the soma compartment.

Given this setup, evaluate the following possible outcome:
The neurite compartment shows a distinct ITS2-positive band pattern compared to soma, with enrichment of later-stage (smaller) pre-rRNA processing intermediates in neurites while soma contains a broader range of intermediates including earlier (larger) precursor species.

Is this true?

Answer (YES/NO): YES